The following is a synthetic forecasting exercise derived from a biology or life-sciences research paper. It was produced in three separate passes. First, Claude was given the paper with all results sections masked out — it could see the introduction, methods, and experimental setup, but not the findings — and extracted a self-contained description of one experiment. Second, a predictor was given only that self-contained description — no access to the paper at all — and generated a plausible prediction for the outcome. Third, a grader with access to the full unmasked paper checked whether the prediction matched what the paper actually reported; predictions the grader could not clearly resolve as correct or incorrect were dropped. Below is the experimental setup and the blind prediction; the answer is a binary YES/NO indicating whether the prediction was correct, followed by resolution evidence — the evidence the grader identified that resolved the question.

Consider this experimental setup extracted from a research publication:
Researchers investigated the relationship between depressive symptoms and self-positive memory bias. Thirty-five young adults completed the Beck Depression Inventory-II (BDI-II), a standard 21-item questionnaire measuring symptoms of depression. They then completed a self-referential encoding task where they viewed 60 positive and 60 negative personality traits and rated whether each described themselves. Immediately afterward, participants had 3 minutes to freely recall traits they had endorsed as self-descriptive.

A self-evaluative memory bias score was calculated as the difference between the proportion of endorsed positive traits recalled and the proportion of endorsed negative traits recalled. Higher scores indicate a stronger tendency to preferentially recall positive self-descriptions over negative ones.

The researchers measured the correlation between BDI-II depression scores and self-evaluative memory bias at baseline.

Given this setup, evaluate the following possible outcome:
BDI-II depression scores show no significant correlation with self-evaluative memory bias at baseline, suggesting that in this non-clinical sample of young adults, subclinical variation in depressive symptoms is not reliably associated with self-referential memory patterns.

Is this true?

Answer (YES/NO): NO